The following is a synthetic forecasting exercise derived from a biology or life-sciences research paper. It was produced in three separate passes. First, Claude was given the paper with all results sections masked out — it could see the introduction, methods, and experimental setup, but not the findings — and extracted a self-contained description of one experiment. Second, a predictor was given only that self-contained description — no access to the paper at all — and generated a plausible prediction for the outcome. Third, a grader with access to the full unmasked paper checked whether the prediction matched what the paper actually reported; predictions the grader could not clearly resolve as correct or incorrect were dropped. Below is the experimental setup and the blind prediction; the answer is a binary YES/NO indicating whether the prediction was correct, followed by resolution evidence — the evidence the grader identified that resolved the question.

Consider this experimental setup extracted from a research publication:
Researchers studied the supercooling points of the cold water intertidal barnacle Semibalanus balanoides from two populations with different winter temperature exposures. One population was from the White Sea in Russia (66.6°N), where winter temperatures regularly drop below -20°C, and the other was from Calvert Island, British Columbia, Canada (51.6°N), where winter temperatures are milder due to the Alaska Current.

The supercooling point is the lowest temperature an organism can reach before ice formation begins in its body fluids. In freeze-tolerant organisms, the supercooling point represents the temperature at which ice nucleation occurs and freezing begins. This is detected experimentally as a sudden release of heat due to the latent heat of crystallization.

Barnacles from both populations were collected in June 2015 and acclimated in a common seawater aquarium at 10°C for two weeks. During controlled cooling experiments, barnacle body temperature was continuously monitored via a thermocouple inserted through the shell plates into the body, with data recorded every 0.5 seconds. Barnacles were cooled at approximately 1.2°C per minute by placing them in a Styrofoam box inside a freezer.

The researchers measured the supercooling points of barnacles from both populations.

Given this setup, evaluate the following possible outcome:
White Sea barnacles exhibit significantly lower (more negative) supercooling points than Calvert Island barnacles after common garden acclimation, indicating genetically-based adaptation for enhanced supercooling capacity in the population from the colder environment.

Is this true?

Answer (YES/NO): NO